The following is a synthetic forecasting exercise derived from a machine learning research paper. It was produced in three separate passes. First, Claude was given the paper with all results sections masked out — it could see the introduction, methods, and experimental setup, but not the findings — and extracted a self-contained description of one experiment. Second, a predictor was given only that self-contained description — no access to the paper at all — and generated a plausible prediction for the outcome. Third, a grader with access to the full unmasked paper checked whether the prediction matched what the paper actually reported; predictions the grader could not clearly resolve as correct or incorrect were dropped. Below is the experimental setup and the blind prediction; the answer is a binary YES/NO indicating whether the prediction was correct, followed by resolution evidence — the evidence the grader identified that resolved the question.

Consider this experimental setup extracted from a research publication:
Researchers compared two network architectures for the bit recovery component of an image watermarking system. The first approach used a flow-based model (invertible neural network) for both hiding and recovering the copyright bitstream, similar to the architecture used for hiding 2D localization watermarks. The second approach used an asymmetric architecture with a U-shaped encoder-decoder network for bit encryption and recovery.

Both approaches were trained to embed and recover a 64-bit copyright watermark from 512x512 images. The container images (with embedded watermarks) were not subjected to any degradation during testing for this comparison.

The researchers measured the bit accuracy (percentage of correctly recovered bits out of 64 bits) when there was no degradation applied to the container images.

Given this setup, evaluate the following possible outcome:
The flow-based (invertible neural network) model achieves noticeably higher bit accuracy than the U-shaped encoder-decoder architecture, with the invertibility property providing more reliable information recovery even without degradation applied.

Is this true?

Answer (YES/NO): NO